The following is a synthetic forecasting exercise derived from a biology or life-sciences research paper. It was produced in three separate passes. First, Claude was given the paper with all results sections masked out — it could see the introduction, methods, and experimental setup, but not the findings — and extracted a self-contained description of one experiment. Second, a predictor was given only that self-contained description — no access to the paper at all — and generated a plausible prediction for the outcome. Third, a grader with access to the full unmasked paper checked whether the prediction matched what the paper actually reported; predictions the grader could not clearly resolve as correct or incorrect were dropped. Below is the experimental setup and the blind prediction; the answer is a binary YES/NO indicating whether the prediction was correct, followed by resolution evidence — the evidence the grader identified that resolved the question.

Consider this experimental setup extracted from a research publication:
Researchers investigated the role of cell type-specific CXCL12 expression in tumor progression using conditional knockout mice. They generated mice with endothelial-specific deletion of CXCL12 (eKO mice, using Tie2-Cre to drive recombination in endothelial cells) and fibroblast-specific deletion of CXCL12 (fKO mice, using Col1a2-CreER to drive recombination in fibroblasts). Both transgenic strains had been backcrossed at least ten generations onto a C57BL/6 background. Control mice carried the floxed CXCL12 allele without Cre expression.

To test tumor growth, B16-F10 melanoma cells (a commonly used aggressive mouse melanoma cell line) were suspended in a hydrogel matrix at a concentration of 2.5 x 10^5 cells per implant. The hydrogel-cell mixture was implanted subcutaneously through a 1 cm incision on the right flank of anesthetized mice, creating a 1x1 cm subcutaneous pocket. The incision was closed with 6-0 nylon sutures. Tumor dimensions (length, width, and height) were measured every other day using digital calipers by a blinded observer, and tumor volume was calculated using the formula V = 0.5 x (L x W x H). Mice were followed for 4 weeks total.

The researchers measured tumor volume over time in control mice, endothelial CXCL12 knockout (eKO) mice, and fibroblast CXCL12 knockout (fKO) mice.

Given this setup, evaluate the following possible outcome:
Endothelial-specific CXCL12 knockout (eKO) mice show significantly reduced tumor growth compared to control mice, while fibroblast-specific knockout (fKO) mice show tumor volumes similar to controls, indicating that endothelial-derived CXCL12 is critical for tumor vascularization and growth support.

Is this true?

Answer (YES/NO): YES